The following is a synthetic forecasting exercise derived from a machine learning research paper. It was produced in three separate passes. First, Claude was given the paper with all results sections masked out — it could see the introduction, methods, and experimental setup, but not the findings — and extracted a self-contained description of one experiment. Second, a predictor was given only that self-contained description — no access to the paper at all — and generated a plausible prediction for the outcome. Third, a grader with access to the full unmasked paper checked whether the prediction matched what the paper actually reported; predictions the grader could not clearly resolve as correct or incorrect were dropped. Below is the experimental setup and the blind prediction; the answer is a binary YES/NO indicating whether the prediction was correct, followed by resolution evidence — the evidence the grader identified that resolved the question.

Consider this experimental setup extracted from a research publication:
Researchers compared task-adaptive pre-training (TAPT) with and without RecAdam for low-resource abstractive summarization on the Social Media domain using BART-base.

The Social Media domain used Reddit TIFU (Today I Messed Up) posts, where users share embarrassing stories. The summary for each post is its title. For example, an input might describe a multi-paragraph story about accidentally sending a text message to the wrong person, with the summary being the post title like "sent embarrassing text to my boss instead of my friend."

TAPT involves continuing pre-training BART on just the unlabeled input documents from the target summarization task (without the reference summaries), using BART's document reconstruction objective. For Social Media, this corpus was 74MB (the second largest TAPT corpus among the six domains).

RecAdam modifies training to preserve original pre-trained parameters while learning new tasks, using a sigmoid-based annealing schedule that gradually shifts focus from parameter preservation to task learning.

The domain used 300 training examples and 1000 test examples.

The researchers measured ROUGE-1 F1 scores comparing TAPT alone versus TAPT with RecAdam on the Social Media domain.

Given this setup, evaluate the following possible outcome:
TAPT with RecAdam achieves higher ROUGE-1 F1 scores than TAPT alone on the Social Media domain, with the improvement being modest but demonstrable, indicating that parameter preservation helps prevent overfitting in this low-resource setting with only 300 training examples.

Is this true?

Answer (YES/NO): YES